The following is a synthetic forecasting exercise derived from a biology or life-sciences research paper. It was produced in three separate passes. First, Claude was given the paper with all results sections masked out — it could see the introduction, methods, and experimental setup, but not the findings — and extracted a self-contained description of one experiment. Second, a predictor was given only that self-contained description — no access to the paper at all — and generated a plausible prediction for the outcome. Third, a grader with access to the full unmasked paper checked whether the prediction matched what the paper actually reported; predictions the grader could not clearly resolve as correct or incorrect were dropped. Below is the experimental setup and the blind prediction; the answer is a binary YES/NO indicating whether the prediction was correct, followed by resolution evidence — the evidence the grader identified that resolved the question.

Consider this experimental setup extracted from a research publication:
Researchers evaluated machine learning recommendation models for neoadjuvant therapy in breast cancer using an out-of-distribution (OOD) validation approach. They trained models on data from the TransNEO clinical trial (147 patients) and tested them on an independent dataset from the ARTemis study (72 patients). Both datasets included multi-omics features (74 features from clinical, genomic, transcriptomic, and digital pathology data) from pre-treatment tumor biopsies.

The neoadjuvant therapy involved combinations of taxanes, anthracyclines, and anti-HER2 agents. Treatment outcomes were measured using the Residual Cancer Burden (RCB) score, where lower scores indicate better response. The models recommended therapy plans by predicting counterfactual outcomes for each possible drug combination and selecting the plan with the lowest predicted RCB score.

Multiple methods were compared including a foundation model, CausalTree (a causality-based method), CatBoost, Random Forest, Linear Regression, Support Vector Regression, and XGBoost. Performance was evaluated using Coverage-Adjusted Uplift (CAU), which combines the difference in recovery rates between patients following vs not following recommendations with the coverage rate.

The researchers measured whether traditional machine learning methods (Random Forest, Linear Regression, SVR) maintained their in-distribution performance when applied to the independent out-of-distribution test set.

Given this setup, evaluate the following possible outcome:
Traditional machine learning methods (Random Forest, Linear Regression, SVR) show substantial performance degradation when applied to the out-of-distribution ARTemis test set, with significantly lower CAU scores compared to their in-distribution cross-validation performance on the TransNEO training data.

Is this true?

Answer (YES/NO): YES